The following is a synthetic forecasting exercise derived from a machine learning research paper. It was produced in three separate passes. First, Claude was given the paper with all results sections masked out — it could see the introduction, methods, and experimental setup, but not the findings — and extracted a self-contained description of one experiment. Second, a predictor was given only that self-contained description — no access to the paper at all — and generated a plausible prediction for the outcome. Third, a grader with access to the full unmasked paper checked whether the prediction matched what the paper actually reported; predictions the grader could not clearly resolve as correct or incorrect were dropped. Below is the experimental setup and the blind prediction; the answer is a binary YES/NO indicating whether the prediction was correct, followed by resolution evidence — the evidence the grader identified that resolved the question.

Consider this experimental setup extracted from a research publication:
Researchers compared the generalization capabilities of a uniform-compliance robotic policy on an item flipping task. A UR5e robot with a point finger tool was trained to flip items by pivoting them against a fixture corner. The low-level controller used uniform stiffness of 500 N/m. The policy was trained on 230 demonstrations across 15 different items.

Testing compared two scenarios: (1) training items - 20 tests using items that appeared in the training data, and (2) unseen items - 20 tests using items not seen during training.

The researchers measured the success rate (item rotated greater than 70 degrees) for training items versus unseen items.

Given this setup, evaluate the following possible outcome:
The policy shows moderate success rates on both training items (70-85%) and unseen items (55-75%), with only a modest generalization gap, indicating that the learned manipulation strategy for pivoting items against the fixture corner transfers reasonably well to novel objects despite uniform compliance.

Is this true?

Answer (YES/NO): NO